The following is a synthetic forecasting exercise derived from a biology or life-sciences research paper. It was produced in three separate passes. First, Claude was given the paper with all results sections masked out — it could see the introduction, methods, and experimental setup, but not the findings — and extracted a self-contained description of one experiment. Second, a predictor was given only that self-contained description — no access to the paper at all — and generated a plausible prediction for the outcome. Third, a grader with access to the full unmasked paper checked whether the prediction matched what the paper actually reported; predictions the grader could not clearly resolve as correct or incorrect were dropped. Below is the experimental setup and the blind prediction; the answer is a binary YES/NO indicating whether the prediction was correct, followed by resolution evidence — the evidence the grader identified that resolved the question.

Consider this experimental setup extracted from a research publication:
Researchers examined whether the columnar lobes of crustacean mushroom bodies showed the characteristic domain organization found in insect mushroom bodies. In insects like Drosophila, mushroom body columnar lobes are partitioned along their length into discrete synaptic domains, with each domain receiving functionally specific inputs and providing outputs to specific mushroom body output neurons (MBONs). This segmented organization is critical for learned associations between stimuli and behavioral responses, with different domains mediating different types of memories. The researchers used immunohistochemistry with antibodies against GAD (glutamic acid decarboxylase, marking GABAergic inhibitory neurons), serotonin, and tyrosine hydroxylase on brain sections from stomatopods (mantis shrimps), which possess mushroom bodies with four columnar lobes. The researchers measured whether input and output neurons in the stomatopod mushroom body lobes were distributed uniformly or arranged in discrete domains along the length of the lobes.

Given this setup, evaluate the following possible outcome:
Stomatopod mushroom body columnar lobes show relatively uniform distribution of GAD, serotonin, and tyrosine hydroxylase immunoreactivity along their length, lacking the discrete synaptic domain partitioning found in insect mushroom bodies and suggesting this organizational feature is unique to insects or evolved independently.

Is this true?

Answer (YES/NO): NO